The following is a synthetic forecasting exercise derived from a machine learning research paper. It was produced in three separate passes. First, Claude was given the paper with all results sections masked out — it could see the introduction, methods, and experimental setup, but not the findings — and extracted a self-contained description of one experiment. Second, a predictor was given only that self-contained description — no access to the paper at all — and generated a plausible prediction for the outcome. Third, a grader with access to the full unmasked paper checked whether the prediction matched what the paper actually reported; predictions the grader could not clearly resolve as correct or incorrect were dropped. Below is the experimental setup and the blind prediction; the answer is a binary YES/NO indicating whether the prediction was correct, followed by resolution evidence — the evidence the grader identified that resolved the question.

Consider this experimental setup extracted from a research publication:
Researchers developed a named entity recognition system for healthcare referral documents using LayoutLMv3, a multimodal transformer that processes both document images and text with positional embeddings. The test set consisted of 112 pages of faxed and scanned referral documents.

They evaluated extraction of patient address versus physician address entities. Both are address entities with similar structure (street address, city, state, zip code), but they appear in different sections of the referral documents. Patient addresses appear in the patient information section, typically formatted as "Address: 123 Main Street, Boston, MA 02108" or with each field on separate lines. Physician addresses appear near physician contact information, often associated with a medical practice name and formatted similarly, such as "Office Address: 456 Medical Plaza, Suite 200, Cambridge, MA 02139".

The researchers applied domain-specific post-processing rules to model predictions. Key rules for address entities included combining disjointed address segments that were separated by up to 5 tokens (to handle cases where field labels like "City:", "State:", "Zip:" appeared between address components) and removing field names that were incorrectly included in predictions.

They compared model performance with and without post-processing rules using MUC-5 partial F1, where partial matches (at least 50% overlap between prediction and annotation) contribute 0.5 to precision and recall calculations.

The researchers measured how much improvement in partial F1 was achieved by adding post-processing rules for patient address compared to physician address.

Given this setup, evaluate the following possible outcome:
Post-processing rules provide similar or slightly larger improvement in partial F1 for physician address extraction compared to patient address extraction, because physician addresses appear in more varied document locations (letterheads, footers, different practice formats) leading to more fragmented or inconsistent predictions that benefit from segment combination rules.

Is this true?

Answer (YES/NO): NO